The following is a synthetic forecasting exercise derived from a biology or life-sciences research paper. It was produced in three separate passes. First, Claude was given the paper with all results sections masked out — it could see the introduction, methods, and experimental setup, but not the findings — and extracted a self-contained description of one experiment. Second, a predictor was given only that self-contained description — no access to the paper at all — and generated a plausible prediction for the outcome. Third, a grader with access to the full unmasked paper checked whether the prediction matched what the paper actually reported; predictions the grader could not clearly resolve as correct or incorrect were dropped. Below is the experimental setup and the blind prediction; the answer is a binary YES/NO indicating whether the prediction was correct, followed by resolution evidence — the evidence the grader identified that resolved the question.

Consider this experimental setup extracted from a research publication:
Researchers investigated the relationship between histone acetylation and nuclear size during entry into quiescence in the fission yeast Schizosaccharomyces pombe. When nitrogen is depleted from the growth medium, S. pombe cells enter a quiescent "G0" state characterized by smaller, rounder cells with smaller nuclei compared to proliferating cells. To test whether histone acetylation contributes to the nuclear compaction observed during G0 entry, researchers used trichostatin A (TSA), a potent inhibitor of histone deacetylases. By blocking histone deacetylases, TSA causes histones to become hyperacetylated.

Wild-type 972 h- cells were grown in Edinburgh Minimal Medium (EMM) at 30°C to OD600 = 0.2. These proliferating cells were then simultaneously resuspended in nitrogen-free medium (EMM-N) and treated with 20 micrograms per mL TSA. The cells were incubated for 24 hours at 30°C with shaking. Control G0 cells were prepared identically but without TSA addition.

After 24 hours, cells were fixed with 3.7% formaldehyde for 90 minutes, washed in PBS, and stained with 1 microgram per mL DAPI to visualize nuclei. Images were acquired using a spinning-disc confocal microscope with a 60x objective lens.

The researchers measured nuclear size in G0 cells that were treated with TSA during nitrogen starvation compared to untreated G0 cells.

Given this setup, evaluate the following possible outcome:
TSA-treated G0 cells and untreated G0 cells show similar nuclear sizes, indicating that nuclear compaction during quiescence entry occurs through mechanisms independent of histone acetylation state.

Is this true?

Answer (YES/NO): NO